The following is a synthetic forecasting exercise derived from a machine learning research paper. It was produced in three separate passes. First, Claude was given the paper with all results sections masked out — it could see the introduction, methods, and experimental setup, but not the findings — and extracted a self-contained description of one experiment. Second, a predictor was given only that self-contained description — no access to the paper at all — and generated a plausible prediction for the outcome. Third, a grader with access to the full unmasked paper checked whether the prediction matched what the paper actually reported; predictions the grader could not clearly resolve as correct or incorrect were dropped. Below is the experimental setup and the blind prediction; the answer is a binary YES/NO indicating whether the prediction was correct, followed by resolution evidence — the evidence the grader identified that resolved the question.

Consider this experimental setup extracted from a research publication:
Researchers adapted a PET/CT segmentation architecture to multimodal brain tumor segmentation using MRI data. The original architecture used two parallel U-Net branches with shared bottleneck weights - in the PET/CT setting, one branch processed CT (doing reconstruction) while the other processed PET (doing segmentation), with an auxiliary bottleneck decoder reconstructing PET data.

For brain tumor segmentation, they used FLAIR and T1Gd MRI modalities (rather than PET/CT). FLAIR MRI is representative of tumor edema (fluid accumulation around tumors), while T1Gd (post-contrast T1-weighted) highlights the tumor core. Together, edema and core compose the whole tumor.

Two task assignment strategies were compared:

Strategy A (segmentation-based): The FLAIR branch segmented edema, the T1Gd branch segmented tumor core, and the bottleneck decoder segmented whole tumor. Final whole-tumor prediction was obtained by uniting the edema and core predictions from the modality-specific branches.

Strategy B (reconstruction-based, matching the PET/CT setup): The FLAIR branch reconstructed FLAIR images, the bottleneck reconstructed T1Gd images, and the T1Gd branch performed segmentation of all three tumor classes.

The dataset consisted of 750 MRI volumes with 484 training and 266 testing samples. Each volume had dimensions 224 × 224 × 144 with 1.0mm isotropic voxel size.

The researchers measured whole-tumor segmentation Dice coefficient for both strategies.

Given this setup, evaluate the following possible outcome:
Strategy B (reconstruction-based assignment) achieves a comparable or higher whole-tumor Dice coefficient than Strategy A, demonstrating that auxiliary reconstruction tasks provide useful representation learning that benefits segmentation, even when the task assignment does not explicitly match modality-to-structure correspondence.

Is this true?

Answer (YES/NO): NO